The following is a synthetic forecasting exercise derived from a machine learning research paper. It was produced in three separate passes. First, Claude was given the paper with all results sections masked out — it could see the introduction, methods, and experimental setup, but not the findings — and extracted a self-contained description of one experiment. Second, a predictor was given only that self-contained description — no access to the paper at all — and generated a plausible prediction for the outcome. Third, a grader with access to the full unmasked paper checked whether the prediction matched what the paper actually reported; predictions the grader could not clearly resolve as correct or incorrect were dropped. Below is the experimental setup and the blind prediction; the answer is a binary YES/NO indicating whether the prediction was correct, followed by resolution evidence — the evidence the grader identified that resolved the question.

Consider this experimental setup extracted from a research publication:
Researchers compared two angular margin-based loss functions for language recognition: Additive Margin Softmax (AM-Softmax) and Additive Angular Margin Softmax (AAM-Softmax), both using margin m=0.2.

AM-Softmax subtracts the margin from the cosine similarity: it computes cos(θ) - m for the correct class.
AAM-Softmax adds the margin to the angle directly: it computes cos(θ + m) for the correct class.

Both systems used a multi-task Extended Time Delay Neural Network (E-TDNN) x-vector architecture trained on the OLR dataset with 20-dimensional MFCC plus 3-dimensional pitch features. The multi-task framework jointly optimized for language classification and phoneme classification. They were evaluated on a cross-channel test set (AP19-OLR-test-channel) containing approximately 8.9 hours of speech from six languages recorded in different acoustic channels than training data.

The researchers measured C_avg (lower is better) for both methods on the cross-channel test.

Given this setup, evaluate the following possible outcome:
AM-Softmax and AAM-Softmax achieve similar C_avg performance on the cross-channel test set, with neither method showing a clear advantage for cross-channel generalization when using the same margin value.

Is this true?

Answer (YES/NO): YES